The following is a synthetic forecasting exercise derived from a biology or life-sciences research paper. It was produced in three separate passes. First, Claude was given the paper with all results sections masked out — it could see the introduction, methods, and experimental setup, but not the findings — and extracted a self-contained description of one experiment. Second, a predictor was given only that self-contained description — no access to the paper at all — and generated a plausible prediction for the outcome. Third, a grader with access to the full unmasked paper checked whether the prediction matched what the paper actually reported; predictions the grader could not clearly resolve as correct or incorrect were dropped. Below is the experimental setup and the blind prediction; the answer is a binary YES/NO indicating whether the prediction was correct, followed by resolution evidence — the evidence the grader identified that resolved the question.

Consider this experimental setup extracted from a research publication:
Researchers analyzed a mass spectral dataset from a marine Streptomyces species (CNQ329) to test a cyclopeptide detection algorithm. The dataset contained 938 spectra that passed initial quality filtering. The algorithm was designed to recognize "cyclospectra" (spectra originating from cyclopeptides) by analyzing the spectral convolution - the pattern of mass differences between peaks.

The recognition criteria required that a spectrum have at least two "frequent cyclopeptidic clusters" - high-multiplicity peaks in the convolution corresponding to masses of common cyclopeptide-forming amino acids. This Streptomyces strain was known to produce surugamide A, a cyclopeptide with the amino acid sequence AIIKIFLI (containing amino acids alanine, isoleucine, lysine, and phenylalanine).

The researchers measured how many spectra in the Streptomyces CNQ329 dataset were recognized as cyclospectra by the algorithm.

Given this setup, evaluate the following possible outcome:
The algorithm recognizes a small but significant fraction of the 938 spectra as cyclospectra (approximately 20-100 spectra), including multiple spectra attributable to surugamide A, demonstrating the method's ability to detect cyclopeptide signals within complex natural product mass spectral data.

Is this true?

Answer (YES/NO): NO